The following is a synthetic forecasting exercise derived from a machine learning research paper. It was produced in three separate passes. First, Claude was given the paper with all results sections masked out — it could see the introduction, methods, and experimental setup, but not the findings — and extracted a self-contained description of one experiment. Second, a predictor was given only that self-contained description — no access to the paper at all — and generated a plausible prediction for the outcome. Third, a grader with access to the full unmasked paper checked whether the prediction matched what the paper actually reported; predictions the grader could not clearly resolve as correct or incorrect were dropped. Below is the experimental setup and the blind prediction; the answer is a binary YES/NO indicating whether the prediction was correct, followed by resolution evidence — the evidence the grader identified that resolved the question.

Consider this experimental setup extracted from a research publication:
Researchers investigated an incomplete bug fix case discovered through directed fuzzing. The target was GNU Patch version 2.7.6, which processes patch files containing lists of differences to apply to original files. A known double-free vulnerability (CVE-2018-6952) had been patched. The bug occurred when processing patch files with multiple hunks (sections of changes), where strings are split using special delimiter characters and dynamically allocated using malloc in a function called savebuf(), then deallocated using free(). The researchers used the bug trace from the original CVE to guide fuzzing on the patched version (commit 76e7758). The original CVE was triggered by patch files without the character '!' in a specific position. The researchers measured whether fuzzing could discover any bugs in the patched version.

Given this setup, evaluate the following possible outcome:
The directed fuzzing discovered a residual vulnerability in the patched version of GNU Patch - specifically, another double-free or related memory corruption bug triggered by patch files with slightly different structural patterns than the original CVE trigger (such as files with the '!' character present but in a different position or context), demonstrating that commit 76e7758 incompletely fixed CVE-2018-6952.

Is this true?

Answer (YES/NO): YES